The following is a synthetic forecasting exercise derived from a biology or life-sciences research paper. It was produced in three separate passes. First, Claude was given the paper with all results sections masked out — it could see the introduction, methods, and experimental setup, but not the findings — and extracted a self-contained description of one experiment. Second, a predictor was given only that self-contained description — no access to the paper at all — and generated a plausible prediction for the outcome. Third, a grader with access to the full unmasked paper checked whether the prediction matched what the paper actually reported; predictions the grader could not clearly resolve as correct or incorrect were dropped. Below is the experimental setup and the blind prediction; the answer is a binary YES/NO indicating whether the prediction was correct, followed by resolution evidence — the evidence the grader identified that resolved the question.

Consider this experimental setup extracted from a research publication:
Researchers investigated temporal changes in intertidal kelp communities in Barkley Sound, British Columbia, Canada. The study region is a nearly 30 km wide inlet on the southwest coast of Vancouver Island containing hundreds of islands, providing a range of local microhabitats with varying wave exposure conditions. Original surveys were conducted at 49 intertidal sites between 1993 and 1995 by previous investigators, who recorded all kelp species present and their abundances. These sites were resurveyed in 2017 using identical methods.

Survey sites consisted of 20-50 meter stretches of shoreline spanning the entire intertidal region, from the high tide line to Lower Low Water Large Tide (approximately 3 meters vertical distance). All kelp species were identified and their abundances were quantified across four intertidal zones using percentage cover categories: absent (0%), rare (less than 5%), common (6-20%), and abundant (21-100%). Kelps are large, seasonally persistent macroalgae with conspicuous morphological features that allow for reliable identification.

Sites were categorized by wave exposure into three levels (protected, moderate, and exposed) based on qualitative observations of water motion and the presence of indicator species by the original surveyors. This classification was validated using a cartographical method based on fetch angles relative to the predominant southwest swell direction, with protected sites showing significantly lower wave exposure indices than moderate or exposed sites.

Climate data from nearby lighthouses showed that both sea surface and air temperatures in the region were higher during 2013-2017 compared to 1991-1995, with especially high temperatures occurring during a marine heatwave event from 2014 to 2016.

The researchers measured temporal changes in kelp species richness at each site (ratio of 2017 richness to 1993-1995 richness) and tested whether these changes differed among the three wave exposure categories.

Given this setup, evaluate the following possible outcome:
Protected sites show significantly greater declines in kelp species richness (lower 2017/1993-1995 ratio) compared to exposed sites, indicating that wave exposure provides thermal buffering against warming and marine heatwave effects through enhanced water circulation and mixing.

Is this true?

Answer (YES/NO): YES